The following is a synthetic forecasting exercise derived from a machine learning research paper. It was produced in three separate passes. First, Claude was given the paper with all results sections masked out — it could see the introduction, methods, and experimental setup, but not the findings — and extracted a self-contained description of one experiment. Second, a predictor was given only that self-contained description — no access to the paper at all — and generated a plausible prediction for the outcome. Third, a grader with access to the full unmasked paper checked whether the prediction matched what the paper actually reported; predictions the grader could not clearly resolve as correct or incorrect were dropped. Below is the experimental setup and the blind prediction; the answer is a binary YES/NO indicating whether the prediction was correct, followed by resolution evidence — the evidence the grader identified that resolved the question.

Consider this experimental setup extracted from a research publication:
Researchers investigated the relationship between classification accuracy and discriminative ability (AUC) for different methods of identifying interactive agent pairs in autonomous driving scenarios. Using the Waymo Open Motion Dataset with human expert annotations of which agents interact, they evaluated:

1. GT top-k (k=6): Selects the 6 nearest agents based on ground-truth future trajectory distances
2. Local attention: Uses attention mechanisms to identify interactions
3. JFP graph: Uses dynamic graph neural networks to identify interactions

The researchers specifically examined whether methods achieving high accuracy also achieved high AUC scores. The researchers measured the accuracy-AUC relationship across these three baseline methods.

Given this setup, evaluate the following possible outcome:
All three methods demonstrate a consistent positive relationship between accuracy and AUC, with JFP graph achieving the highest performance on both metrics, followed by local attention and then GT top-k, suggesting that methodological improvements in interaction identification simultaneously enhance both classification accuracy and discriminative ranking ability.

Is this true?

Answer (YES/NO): NO